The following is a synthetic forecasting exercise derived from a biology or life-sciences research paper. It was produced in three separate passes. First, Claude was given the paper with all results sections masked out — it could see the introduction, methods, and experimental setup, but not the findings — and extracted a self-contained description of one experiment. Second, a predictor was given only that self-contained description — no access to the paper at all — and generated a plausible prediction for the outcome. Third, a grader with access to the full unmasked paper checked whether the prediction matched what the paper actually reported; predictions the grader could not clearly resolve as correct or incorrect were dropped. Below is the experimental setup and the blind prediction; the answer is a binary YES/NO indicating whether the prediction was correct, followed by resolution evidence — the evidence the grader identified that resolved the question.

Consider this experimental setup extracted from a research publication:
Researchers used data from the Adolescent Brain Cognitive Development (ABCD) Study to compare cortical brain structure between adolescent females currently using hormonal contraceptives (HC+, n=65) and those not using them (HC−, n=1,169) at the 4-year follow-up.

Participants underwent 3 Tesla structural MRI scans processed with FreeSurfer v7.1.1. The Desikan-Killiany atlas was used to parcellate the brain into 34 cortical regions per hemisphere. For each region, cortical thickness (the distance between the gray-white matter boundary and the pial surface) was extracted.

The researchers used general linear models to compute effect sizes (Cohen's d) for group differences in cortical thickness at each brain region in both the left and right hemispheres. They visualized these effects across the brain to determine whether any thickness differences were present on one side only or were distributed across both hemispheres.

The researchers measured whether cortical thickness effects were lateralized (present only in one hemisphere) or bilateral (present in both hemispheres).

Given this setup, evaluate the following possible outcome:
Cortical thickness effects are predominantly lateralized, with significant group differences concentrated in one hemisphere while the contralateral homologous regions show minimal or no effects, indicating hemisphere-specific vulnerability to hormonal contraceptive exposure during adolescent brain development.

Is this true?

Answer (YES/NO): NO